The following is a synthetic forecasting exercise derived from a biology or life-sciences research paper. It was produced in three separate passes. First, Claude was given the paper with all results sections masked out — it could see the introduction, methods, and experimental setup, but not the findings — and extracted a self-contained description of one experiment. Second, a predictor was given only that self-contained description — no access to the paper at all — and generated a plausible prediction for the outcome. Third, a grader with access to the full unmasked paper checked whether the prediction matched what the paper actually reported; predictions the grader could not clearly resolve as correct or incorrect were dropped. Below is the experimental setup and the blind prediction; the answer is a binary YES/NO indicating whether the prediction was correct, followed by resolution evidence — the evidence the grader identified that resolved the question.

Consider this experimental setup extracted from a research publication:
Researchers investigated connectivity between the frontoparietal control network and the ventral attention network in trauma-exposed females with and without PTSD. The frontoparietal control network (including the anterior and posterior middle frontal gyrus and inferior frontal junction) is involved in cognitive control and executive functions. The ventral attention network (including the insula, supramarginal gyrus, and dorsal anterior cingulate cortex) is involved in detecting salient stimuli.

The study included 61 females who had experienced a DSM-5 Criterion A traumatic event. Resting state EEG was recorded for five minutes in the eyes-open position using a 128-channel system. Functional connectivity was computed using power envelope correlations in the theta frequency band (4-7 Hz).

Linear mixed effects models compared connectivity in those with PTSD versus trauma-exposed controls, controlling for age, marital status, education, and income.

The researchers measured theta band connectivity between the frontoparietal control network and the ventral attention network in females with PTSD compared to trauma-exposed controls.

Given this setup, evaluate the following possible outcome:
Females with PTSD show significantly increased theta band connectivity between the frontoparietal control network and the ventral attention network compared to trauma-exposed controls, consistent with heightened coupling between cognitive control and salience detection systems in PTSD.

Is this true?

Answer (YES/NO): YES